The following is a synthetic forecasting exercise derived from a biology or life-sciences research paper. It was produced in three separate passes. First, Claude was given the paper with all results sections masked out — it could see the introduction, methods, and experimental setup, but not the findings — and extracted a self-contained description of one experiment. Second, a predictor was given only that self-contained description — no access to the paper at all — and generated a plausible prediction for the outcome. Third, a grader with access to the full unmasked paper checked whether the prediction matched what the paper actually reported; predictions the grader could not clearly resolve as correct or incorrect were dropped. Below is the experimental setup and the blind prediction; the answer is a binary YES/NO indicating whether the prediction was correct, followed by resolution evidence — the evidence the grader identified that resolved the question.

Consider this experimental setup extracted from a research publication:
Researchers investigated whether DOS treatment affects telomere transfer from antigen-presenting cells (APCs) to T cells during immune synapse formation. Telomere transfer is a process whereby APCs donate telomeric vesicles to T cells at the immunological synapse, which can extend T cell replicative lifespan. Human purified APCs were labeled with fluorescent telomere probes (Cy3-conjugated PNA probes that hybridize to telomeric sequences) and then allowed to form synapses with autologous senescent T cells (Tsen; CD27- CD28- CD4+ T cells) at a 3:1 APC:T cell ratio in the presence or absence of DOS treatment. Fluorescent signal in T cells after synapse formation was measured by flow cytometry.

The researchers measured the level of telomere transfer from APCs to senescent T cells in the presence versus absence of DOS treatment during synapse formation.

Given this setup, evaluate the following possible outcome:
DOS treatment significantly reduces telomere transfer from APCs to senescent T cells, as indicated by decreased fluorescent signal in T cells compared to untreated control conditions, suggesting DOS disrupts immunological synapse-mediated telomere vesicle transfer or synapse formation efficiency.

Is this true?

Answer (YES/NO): NO